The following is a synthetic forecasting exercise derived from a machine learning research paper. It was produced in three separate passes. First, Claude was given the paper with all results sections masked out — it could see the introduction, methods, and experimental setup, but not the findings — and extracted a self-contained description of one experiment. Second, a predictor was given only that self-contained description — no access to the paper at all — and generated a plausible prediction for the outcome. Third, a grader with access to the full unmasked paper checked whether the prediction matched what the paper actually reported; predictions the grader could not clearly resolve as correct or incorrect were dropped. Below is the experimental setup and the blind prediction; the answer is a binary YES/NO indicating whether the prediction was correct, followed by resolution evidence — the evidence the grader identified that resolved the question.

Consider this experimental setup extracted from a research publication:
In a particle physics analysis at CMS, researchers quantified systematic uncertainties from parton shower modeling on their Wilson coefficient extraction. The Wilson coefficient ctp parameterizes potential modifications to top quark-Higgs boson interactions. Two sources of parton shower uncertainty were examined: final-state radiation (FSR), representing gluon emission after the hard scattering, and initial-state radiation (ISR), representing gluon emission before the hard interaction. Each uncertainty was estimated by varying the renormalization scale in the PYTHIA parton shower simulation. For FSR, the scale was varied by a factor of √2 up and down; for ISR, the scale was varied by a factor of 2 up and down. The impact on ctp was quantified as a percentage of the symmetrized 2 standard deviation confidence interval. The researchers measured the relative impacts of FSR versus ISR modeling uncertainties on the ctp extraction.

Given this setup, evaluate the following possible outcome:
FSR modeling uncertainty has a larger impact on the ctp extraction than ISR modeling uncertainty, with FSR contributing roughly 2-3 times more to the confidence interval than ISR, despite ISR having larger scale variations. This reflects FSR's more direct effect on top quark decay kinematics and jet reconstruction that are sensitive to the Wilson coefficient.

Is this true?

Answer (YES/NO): NO